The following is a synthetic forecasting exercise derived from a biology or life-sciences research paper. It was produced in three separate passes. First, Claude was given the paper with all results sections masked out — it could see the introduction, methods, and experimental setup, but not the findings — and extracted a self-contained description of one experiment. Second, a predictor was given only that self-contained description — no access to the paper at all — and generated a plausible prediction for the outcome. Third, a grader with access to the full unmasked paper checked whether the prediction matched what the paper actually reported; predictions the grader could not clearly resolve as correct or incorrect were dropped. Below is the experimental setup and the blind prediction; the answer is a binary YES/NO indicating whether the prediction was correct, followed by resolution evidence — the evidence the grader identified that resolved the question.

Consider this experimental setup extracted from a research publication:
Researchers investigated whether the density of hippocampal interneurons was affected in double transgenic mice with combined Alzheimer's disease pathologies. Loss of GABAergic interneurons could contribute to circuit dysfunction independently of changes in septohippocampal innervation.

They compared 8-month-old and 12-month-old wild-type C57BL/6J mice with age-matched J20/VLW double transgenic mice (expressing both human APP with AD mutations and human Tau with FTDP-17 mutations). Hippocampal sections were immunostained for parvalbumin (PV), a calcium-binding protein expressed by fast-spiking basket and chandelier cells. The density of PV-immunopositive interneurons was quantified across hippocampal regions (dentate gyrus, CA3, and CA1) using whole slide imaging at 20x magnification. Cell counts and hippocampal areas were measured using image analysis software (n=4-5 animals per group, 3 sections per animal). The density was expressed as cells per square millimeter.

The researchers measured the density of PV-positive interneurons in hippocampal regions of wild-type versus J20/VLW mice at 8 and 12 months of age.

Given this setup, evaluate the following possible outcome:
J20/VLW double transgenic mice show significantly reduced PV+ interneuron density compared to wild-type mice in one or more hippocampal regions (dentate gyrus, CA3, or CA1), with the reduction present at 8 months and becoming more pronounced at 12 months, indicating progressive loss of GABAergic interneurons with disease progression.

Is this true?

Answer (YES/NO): NO